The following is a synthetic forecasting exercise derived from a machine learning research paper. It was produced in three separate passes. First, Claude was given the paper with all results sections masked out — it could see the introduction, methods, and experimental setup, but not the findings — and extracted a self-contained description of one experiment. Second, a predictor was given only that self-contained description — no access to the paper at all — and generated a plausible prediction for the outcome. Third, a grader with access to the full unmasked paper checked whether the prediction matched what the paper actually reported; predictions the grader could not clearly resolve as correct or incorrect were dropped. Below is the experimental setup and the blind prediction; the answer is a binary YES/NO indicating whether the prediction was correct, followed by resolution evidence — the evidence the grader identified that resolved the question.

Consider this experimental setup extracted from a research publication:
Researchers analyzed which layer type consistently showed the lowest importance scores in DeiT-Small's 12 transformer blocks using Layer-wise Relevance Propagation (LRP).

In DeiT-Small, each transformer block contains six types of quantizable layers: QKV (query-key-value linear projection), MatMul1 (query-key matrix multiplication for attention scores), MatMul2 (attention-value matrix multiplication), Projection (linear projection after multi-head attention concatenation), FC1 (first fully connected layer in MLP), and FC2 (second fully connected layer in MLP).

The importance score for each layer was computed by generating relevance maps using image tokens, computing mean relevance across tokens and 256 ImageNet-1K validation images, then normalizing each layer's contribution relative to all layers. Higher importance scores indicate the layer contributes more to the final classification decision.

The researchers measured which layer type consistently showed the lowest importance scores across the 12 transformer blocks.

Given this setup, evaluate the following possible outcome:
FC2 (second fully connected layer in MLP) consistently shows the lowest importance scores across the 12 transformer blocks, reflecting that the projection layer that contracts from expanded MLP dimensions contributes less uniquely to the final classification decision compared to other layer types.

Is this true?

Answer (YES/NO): YES